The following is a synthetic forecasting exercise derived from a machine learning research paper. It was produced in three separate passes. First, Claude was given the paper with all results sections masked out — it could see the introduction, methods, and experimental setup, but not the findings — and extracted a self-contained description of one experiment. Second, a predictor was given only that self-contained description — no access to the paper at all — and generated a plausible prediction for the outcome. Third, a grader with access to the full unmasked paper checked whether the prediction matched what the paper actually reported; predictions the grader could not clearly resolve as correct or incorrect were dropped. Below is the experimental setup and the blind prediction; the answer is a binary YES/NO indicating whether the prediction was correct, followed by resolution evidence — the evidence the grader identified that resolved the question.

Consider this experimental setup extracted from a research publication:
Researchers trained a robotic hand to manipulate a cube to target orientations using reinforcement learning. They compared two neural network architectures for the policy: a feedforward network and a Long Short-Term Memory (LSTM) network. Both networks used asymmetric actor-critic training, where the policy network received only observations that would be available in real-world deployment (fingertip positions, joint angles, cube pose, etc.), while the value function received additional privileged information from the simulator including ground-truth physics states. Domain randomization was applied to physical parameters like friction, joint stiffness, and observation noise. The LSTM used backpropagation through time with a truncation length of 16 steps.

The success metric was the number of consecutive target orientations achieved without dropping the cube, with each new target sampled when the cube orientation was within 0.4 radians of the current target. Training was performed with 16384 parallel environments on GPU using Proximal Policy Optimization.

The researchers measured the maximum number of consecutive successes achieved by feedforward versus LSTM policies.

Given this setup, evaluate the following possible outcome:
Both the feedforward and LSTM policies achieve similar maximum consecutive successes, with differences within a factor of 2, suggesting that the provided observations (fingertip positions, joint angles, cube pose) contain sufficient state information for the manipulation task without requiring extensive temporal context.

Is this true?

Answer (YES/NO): YES